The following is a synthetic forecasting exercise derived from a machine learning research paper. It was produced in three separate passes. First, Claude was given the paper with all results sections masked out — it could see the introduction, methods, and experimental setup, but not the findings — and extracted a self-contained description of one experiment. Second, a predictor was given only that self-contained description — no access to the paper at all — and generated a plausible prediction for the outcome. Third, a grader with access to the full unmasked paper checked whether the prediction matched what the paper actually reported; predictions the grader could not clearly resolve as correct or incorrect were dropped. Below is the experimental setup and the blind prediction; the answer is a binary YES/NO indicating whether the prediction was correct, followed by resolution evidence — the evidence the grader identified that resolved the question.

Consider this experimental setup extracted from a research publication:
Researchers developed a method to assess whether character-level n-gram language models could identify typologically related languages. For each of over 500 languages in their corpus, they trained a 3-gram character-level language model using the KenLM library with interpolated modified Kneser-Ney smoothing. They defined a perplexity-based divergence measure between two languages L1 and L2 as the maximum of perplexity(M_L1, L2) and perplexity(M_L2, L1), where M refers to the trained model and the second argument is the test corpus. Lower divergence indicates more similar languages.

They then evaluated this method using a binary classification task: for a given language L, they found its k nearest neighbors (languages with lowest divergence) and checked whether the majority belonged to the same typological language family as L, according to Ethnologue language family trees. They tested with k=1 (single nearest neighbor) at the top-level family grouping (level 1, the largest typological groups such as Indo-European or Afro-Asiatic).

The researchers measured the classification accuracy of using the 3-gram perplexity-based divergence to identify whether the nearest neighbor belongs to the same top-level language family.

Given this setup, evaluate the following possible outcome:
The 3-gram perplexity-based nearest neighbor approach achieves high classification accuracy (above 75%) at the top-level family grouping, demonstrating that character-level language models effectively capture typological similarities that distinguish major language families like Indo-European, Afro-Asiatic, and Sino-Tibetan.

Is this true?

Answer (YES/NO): YES